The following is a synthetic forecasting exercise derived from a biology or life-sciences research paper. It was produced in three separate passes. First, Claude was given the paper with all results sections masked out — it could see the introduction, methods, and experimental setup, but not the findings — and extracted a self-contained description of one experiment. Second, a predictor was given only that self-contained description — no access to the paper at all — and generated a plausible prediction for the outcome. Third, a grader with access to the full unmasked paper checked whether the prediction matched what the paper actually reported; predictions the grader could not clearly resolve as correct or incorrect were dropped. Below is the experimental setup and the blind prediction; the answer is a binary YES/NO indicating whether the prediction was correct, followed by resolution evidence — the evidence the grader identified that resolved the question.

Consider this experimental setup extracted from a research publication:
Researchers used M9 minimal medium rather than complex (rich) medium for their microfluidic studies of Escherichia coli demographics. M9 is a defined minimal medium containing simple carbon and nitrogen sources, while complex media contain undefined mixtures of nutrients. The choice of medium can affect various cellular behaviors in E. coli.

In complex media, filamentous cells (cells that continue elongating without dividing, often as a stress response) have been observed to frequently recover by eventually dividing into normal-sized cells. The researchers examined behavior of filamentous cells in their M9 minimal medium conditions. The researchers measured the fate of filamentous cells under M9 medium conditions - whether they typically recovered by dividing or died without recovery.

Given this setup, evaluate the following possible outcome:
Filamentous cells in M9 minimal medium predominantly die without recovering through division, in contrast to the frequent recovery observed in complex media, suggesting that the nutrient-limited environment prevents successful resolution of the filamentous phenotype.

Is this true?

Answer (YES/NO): YES